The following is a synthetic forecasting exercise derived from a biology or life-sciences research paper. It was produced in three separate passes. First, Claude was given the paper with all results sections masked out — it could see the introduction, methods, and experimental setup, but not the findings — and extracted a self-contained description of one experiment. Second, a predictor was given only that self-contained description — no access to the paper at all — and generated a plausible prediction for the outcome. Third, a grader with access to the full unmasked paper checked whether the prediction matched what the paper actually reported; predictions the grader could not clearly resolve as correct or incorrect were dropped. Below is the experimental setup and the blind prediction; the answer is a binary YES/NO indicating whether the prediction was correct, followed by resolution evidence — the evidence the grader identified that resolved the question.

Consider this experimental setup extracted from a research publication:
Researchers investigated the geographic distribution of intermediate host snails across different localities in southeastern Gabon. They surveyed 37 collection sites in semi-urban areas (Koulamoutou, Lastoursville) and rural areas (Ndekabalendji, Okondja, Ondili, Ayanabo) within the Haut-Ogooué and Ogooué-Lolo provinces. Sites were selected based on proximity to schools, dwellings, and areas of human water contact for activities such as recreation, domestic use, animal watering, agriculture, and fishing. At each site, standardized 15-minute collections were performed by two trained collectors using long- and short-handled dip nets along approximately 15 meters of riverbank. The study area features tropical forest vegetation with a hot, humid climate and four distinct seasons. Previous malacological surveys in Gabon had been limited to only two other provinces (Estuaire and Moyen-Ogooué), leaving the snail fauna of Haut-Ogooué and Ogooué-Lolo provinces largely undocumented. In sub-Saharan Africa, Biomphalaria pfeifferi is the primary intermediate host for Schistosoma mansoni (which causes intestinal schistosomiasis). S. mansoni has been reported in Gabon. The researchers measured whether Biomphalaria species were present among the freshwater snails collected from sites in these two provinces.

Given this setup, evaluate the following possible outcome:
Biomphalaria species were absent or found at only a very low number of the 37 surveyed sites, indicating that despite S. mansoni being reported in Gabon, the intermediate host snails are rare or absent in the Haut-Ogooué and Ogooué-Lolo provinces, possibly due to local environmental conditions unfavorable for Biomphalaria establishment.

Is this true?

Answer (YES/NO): YES